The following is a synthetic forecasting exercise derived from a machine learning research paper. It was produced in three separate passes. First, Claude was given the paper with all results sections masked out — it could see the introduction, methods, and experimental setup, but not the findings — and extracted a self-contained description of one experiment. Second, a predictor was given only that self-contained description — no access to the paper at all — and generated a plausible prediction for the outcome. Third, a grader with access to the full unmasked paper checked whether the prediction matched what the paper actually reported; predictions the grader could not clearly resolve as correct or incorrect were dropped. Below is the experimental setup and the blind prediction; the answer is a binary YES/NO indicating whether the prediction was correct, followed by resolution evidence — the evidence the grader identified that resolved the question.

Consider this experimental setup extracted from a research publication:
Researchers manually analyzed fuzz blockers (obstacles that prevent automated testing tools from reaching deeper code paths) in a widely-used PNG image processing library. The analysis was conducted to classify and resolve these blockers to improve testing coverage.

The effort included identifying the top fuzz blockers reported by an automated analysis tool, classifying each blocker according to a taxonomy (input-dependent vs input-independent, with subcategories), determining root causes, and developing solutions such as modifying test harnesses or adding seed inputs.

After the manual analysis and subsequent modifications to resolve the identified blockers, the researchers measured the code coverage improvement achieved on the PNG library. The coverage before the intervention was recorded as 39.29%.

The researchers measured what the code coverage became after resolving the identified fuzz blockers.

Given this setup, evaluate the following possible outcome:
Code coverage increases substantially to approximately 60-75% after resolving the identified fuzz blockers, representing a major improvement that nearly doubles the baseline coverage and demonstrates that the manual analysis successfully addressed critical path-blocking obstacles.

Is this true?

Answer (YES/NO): NO